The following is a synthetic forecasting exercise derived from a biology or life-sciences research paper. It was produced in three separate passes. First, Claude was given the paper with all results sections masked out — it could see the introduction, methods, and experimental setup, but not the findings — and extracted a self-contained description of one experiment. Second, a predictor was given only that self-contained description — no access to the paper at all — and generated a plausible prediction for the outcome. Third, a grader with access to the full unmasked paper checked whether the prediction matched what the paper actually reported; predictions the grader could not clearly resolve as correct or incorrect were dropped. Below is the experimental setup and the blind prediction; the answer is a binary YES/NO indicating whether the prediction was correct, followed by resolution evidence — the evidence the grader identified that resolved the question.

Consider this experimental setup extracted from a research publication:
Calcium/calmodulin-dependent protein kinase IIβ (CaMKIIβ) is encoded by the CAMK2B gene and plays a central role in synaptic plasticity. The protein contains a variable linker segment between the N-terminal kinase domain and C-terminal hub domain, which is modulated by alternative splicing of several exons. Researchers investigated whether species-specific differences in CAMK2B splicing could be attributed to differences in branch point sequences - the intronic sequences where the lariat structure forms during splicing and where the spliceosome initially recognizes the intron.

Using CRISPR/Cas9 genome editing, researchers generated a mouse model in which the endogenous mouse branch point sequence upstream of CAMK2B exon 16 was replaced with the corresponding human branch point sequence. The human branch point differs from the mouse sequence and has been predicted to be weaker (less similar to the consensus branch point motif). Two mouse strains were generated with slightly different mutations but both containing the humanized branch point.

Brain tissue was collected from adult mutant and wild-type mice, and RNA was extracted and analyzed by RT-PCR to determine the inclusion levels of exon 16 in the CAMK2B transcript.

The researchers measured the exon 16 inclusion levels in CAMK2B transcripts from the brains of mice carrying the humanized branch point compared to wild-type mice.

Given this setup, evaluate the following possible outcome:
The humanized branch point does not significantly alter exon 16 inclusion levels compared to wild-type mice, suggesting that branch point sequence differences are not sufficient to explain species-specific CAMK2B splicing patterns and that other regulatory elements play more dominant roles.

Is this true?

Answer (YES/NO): NO